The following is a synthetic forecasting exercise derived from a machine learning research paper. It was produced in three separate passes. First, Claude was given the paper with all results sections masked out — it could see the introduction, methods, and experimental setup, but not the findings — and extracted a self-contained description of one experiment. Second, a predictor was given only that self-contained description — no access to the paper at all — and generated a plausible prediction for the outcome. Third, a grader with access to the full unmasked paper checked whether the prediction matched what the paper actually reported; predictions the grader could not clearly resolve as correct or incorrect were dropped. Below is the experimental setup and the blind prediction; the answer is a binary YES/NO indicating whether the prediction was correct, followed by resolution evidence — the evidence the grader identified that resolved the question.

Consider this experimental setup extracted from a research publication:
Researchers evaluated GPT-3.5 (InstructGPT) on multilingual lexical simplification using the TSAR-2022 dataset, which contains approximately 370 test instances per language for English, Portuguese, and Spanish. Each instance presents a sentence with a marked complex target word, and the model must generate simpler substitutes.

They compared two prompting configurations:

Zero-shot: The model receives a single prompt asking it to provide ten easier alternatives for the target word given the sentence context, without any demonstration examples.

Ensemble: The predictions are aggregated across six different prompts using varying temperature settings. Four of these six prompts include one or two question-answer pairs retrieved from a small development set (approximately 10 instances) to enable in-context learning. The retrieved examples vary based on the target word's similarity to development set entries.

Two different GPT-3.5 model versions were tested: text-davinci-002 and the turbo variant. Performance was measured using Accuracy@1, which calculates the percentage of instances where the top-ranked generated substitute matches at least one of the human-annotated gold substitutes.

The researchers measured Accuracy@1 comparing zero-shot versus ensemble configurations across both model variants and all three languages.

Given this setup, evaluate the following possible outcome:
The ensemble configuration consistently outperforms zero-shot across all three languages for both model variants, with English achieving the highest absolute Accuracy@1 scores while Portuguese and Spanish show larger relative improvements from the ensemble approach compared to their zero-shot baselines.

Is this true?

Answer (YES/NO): YES